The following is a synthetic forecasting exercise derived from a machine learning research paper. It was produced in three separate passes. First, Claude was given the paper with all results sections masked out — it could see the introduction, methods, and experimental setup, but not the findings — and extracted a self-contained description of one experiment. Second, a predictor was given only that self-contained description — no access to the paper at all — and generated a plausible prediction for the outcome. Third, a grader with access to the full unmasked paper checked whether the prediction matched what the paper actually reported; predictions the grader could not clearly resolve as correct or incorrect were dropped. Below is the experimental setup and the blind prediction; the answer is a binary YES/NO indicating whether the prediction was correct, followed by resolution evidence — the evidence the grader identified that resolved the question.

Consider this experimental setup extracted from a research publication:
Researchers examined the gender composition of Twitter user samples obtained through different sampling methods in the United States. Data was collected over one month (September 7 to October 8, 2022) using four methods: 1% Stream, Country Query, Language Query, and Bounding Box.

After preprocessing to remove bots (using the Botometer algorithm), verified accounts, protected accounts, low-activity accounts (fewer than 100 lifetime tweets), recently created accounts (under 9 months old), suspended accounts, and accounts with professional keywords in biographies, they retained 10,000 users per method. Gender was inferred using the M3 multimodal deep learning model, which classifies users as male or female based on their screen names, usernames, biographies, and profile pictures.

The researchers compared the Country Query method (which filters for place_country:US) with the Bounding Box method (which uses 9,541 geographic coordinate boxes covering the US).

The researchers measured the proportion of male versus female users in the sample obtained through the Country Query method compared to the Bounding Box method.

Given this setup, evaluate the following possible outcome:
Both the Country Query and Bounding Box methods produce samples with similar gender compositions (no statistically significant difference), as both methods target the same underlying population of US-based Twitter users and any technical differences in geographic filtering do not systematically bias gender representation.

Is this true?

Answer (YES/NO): YES